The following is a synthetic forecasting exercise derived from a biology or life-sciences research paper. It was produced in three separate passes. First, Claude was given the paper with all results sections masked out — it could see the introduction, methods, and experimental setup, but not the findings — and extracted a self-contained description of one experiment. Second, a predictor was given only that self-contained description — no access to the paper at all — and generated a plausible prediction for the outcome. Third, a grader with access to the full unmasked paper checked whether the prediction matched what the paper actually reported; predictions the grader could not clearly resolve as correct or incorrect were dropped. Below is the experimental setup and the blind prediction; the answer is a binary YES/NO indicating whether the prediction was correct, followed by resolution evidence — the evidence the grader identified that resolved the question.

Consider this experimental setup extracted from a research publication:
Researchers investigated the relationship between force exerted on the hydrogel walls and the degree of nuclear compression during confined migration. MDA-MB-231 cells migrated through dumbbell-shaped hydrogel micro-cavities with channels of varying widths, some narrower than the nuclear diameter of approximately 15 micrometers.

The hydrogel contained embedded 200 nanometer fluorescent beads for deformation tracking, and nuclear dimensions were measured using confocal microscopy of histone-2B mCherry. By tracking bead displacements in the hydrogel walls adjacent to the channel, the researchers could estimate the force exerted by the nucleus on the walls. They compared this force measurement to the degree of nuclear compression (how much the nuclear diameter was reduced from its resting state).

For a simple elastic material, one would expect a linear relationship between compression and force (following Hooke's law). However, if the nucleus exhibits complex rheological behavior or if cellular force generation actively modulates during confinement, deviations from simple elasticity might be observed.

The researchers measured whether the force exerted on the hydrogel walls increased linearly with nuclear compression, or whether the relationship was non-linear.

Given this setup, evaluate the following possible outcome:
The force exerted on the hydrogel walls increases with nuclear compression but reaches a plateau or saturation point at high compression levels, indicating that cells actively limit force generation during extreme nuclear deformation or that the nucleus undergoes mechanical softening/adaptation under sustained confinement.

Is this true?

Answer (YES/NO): NO